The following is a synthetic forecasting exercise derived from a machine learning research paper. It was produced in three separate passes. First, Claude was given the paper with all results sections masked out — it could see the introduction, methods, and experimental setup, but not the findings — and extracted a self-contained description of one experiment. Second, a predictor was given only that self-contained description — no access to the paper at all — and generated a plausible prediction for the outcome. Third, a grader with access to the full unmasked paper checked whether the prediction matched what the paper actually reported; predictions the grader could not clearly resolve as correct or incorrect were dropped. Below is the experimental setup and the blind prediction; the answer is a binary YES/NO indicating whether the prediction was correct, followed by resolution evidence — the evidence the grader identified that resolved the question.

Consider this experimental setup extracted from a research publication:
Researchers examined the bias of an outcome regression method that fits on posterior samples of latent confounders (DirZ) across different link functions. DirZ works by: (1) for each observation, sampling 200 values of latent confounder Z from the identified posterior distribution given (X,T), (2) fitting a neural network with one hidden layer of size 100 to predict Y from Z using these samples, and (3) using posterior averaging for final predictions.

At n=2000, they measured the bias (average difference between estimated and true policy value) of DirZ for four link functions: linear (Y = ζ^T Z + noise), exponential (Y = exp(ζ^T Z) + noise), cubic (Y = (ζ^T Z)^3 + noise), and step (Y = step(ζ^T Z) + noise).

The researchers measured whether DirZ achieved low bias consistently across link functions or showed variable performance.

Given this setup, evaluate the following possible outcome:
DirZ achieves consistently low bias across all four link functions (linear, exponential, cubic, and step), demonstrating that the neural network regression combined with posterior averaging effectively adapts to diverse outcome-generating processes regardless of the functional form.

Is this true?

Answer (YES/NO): NO